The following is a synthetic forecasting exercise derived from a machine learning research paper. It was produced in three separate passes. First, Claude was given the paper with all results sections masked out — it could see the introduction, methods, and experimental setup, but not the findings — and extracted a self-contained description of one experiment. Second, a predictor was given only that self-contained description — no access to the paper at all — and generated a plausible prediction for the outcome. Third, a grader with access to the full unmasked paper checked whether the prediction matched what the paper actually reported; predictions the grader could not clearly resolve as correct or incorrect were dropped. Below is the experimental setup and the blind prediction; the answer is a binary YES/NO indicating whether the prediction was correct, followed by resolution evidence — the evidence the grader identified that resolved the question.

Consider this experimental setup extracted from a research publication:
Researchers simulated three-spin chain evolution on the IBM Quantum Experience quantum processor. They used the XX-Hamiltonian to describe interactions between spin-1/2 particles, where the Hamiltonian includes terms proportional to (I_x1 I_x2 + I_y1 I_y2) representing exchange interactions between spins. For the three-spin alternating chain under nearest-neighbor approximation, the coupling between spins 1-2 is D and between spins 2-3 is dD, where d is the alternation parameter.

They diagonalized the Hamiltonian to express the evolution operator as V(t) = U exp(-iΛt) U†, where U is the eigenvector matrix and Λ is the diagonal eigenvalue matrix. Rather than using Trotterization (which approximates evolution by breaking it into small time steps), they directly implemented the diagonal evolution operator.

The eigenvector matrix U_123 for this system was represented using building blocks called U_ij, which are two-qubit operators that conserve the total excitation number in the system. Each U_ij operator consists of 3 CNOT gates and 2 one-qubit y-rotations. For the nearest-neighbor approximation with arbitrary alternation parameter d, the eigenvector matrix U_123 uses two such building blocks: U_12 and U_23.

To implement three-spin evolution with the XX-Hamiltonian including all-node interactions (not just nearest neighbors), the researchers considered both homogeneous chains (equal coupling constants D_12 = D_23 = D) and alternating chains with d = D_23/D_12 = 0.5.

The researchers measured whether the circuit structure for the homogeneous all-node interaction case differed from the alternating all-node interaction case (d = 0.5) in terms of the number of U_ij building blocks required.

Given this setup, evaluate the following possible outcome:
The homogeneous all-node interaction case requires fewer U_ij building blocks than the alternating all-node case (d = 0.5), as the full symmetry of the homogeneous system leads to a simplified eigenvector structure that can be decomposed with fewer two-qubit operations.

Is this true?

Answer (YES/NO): YES